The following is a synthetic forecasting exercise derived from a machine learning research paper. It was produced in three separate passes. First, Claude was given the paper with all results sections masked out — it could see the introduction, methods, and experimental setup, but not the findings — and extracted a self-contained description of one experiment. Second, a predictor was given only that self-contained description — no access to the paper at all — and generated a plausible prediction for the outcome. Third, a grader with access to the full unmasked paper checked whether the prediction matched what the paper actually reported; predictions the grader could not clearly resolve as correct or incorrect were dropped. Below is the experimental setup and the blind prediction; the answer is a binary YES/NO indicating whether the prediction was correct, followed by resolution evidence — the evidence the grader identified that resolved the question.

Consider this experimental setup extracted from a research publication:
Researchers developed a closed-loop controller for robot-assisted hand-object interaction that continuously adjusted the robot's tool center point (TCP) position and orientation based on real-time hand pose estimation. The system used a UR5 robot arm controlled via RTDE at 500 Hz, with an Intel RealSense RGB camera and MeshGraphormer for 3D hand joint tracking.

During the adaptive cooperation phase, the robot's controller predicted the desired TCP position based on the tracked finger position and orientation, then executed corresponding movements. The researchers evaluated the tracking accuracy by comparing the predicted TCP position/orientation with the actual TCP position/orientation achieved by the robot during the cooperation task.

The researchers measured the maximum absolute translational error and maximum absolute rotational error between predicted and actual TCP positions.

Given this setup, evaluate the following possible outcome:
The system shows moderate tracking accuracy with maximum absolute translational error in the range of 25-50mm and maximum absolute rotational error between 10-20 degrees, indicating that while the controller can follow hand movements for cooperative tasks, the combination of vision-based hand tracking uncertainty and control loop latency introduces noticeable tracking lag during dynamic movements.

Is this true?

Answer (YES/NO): NO